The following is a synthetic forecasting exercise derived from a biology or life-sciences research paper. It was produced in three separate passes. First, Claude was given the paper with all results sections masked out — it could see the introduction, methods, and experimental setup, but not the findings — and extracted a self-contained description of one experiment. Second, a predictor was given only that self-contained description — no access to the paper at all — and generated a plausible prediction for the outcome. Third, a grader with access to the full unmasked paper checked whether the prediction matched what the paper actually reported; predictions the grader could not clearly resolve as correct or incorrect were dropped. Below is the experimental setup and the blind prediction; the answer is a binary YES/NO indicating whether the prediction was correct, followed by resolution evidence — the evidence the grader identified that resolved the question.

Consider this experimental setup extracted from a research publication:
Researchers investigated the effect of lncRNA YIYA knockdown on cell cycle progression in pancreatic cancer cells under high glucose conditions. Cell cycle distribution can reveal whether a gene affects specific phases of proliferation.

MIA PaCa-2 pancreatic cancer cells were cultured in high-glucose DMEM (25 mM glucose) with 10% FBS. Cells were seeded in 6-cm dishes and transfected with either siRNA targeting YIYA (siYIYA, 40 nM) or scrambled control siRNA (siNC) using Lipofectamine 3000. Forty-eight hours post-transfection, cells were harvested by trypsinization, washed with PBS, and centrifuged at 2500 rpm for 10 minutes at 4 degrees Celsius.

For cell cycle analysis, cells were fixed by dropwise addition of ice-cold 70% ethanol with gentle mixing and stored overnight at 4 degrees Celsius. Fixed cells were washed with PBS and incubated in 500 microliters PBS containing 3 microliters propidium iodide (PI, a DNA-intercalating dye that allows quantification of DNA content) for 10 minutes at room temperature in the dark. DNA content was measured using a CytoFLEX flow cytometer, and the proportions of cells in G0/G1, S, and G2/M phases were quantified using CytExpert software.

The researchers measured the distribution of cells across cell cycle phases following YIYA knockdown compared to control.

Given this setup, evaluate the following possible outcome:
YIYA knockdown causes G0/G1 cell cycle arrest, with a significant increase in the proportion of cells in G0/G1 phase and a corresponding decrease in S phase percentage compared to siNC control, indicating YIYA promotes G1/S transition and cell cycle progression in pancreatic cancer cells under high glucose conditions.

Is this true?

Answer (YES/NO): YES